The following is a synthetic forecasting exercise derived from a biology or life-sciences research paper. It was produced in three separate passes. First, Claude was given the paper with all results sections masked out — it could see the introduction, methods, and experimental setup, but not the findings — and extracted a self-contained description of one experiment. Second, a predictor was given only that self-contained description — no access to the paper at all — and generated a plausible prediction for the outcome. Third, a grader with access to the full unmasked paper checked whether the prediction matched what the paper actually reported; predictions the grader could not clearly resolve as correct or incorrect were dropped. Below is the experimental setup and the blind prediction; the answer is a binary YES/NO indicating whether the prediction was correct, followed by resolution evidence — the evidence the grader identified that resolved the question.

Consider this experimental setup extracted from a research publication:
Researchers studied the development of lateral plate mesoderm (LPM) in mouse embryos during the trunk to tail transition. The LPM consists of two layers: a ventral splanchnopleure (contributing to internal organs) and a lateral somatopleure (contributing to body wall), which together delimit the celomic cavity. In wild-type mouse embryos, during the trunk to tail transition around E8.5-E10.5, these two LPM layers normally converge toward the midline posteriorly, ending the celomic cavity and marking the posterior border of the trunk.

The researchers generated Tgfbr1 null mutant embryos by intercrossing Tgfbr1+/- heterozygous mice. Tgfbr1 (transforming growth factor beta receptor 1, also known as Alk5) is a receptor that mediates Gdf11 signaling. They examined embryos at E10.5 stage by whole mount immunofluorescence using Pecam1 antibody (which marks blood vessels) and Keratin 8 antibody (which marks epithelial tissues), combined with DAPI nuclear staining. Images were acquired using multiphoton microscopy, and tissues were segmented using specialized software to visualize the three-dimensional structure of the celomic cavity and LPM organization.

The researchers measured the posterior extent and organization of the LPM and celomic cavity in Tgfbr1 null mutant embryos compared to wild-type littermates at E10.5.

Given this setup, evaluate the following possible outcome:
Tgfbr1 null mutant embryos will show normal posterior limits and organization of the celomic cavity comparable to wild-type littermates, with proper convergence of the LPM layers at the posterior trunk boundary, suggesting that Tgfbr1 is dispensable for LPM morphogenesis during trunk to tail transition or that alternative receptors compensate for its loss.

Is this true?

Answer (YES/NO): NO